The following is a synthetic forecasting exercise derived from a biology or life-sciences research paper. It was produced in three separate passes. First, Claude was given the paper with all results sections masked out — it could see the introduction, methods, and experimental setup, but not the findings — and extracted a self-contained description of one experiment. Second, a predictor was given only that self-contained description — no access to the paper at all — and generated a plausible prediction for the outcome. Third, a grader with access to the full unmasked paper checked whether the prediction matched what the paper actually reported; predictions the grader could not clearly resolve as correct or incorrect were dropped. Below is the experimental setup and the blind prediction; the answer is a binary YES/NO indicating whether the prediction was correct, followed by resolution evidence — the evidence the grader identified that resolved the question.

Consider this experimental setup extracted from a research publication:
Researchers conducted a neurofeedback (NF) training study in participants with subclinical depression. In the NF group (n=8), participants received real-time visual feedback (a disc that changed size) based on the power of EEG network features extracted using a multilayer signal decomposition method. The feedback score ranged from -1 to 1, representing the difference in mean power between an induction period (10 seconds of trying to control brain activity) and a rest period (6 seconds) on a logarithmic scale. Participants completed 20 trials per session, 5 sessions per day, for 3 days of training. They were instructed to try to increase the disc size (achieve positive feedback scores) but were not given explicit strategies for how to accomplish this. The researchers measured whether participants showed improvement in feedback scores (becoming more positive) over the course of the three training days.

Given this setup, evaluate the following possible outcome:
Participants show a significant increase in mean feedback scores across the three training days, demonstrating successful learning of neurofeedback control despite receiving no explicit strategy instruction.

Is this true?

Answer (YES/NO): NO